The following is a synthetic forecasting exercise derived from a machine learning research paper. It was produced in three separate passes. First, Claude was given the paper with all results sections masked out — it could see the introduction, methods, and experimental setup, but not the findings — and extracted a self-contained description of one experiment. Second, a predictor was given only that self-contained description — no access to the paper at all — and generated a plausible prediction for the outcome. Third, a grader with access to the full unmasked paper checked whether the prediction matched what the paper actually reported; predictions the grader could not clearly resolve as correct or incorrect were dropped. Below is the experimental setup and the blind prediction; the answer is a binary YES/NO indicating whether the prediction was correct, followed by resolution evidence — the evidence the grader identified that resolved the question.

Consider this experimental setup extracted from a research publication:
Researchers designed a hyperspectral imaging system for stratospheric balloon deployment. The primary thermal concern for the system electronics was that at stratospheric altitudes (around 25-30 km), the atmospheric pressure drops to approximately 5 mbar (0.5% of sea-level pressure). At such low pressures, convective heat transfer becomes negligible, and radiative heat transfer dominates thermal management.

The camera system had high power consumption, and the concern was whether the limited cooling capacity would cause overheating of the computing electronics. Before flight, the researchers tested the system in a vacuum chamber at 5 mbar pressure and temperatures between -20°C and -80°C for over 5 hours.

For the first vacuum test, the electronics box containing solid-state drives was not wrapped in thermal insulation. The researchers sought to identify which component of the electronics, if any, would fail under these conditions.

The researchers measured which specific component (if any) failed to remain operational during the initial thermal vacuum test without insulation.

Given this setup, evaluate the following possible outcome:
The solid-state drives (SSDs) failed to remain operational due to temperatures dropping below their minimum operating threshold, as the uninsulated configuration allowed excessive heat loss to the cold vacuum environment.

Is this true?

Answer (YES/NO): YES